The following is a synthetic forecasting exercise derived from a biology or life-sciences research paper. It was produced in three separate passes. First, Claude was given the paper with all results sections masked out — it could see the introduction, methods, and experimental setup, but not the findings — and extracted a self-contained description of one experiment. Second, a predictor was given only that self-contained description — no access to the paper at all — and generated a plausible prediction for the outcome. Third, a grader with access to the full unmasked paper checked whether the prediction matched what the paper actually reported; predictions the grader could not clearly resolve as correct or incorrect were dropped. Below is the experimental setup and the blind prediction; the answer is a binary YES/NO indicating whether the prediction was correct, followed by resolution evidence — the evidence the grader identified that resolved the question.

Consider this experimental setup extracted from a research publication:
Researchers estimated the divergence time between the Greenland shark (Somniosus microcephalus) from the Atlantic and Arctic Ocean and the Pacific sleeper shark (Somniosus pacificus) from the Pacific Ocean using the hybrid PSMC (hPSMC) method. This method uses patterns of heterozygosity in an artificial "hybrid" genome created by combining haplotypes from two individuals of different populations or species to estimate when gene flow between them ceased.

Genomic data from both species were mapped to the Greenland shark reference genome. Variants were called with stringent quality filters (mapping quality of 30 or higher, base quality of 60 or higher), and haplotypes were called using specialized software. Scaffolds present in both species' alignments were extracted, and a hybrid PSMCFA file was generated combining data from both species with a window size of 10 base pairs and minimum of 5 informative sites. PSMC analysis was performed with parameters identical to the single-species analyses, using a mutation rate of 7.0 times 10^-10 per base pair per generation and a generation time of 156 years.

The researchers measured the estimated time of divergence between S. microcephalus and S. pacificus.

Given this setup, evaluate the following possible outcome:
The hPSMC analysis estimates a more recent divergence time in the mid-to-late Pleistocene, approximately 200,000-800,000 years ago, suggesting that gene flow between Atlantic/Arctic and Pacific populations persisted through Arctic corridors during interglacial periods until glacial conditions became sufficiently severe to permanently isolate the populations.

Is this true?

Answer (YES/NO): NO